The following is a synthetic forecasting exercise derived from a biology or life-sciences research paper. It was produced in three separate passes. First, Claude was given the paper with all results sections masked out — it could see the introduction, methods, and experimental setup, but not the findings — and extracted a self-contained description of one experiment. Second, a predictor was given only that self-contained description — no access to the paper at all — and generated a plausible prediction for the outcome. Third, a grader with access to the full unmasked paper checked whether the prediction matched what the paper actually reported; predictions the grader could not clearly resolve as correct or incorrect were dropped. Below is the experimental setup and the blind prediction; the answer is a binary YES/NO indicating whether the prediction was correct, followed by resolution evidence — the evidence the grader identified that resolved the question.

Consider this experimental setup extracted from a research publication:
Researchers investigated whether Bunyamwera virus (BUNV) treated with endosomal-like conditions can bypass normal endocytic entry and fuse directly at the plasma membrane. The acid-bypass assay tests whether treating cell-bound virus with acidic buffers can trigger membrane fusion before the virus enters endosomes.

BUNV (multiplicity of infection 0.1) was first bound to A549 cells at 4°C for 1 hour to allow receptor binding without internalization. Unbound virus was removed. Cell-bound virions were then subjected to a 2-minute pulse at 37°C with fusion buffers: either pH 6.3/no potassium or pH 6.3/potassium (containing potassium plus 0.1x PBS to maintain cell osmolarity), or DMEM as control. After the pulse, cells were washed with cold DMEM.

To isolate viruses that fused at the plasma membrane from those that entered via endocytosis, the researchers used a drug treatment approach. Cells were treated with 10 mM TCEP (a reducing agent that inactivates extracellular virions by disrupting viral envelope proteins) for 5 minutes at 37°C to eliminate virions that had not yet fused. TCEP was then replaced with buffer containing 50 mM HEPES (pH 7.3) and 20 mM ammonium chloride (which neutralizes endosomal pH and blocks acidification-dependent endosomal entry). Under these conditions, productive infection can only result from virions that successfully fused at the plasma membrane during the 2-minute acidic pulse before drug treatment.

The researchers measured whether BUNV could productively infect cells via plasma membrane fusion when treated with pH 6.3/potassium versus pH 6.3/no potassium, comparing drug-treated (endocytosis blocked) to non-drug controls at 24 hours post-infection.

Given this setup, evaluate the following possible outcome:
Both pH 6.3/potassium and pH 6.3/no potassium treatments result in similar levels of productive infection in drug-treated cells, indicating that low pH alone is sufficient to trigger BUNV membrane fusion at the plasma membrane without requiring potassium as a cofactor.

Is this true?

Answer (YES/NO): NO